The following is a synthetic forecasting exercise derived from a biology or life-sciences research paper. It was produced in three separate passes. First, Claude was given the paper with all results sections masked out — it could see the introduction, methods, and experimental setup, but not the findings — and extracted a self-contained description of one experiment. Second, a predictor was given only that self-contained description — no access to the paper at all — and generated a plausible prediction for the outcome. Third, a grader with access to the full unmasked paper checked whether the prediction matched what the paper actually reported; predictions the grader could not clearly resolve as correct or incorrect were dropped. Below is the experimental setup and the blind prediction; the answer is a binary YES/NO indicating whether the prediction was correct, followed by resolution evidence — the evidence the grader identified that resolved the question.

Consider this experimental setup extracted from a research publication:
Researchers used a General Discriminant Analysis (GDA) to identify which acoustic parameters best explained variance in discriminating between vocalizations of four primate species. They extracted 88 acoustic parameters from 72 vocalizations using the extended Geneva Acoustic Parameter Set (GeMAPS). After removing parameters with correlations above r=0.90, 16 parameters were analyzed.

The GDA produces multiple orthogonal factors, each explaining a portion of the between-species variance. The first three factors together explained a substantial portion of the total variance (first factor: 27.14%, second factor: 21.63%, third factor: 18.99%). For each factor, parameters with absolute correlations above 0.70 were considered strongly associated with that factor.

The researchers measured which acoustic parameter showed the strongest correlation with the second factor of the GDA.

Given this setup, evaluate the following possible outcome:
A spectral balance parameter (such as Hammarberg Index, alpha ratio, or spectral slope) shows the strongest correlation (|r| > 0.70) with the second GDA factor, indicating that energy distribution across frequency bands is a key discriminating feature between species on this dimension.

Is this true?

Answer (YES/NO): NO